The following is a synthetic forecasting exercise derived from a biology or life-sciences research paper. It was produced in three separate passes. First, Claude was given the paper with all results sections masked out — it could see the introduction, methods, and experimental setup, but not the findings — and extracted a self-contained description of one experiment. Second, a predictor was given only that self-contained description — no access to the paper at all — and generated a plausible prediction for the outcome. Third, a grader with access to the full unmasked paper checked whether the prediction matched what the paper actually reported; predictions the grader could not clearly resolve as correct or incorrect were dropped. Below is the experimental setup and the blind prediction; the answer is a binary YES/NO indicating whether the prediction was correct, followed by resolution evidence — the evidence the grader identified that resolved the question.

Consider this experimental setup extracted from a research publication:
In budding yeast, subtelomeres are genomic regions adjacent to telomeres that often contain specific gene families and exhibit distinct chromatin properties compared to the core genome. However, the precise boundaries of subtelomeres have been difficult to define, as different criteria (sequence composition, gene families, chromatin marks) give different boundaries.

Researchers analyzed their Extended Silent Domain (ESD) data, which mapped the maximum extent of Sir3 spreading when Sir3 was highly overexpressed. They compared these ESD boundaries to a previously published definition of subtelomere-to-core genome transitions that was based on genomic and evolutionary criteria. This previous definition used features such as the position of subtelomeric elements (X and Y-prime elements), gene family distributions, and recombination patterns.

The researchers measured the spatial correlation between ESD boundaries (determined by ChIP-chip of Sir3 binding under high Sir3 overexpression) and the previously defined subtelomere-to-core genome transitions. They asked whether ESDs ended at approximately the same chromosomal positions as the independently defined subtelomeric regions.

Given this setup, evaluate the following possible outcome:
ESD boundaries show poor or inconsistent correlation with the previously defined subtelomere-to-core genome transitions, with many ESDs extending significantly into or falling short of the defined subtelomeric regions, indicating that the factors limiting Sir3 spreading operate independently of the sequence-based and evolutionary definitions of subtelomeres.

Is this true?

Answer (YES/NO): YES